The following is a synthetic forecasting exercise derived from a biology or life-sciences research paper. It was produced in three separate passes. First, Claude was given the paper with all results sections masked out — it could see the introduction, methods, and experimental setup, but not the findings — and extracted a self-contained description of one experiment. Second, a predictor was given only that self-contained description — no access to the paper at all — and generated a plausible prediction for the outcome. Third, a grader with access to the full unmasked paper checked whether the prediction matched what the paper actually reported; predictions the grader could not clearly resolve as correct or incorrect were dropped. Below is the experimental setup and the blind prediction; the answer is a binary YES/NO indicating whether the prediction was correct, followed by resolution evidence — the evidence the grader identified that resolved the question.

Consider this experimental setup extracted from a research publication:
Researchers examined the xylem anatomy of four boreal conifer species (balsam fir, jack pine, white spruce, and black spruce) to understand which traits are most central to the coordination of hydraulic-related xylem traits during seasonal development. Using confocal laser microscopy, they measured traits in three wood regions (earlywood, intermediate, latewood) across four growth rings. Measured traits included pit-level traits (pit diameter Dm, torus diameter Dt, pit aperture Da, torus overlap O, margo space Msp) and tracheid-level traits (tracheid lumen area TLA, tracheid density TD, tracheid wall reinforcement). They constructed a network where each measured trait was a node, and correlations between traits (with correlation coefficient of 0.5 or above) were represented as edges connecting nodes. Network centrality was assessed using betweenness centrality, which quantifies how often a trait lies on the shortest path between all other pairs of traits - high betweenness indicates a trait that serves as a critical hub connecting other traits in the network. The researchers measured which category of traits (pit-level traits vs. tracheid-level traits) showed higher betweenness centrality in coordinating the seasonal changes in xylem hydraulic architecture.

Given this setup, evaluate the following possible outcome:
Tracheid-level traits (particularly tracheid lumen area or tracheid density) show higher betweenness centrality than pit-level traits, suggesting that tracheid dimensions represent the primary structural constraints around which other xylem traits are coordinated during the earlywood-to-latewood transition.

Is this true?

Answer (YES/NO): NO